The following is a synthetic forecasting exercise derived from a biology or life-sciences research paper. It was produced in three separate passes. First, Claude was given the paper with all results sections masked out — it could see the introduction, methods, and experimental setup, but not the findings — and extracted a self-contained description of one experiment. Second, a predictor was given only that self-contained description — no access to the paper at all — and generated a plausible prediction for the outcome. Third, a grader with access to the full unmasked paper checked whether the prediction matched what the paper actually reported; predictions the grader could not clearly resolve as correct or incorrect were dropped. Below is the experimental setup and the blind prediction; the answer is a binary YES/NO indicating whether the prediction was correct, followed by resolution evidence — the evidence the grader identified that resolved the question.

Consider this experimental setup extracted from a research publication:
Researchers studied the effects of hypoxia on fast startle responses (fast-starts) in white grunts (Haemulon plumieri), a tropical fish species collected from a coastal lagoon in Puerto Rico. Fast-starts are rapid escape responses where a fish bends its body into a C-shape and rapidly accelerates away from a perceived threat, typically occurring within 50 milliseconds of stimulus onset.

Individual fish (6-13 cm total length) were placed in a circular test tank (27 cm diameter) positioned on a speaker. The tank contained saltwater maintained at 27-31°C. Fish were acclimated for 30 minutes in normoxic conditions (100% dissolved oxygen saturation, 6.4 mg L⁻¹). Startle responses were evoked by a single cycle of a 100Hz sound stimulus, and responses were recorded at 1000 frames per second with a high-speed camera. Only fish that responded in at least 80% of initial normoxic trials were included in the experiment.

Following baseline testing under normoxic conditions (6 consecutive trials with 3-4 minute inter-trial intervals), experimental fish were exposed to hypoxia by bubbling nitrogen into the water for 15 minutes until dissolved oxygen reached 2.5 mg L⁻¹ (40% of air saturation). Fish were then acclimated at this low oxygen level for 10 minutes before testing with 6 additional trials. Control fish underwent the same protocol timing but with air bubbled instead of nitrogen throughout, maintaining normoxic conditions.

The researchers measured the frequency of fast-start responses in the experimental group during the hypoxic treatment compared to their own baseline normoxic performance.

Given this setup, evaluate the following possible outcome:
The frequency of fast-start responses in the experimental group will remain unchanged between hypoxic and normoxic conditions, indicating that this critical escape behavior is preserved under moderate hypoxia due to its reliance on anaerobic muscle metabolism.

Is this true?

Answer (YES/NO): NO